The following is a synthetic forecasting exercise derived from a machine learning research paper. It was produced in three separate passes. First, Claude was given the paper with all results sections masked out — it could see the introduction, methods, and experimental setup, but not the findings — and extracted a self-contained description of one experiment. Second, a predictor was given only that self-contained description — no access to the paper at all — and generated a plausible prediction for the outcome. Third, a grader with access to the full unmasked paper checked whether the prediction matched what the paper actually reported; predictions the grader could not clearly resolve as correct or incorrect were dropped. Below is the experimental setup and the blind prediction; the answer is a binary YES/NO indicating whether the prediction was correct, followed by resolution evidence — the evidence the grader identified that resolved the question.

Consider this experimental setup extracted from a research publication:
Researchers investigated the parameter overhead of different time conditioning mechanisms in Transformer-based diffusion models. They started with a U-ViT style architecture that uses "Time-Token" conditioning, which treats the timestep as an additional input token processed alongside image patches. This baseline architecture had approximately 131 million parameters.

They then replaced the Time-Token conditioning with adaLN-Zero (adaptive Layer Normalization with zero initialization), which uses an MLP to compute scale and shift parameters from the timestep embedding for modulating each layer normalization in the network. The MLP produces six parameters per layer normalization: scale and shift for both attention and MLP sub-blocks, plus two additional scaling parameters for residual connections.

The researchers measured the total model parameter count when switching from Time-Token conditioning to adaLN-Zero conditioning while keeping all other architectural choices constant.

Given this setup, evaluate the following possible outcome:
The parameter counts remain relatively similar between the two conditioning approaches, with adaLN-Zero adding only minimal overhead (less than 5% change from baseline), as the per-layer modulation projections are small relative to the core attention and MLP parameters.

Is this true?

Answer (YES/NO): NO